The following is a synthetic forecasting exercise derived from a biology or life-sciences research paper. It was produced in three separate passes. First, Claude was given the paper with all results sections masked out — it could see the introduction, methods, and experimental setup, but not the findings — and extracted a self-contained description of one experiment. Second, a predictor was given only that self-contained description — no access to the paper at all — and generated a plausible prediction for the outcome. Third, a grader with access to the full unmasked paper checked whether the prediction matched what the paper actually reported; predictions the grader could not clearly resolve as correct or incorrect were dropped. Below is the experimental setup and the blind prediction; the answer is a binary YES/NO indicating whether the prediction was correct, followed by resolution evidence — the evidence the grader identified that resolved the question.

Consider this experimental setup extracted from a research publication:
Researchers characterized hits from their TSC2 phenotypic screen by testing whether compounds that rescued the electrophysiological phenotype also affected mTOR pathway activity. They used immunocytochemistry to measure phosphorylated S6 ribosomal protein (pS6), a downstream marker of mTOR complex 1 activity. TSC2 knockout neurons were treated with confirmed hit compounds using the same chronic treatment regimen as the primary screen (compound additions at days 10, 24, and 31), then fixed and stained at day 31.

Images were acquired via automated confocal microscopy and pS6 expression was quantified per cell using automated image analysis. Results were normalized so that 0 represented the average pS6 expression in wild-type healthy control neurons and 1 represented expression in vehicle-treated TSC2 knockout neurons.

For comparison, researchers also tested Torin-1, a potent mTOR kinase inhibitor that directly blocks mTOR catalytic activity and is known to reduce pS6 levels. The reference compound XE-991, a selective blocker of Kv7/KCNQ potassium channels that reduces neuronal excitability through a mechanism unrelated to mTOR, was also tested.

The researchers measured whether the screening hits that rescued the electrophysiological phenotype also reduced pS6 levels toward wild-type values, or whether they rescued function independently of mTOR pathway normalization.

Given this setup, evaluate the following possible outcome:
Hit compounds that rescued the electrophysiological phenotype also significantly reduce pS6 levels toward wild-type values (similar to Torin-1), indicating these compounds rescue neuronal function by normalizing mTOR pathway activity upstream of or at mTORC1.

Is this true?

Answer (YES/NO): NO